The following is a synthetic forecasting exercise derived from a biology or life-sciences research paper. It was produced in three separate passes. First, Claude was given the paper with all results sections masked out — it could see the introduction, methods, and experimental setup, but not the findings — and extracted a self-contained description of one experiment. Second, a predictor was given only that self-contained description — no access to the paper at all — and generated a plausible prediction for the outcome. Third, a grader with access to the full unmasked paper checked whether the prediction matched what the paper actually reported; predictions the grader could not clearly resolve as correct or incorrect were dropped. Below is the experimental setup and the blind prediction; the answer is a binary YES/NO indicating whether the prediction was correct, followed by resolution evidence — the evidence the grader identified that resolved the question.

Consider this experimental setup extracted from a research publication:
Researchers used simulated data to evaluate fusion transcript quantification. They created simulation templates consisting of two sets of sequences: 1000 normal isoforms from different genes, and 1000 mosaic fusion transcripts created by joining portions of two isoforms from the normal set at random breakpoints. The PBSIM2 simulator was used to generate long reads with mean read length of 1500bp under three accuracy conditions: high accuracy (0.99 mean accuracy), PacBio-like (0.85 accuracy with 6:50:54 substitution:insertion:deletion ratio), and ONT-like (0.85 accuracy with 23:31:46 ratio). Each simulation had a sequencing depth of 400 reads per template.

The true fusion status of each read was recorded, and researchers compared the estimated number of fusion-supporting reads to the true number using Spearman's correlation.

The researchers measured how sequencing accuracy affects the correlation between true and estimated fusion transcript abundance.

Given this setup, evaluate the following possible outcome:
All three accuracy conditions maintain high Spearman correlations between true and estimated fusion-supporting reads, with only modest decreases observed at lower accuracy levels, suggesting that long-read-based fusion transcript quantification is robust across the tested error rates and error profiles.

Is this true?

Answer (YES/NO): YES